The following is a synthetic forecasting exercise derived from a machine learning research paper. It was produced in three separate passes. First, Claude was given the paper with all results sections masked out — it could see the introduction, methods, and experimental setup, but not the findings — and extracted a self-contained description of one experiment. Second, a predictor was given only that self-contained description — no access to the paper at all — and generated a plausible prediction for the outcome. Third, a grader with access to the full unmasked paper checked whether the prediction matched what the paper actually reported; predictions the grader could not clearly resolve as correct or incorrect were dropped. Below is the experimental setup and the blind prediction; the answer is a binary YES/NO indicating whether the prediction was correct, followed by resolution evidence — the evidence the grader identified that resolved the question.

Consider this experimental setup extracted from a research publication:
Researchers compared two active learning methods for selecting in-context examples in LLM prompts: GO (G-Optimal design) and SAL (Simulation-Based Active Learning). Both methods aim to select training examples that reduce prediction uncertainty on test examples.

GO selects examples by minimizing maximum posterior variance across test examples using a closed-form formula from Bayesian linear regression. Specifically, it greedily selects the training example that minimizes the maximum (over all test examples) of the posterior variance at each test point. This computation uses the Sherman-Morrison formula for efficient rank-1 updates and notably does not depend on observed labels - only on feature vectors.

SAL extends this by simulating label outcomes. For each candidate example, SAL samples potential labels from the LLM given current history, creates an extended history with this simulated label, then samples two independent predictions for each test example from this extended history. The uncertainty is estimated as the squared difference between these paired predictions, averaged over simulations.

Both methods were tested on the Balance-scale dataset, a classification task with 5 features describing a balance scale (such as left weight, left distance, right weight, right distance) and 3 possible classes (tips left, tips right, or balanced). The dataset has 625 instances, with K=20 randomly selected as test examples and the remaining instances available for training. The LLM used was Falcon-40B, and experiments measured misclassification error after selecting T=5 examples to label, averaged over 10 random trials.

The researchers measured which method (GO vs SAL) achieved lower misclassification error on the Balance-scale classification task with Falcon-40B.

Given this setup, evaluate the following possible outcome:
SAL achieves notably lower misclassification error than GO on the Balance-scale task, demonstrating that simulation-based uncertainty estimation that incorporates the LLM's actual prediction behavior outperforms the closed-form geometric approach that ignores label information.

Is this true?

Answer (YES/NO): NO